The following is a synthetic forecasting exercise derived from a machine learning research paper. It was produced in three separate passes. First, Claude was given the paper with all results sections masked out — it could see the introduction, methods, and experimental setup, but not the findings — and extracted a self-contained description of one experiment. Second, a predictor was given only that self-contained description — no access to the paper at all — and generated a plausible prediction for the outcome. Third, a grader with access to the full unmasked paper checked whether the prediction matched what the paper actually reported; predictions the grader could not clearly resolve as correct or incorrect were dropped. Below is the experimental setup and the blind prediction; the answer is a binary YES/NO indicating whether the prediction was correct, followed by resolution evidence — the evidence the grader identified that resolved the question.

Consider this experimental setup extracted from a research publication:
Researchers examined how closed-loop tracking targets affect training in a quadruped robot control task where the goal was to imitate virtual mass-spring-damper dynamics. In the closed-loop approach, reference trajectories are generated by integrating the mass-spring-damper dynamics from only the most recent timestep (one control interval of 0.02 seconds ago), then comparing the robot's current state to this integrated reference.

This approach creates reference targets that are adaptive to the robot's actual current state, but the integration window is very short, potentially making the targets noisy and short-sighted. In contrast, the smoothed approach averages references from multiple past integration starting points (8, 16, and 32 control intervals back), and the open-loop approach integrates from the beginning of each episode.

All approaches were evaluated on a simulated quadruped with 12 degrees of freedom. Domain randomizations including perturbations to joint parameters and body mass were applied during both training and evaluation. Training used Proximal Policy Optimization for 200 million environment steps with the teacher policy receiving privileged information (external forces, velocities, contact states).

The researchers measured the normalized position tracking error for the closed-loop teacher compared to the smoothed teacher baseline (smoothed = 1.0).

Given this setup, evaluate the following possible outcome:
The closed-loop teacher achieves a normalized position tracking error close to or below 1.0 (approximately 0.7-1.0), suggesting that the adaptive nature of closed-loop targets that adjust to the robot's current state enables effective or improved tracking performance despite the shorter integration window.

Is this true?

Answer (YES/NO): NO